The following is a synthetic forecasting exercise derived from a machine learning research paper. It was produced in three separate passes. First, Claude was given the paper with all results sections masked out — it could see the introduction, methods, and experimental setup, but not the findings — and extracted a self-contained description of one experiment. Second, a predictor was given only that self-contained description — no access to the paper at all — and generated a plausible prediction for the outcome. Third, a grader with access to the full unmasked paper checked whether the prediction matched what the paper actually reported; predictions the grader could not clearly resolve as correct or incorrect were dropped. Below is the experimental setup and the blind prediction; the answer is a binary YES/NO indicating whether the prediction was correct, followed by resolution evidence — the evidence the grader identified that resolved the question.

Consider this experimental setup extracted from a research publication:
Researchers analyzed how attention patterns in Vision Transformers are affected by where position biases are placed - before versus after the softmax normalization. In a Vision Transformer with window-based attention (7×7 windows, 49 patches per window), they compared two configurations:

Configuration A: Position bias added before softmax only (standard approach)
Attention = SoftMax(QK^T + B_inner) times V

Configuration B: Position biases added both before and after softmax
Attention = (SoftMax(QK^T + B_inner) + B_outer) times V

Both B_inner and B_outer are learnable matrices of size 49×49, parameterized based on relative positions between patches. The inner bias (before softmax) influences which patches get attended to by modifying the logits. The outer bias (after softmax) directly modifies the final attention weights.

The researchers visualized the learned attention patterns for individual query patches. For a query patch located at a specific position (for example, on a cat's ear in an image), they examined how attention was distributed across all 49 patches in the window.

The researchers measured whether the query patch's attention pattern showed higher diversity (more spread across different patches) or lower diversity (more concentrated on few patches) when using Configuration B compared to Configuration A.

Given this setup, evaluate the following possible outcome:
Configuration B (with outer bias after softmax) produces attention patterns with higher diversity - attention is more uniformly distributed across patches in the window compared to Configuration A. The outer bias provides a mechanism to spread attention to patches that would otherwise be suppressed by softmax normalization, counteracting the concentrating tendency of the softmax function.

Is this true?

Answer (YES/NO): NO